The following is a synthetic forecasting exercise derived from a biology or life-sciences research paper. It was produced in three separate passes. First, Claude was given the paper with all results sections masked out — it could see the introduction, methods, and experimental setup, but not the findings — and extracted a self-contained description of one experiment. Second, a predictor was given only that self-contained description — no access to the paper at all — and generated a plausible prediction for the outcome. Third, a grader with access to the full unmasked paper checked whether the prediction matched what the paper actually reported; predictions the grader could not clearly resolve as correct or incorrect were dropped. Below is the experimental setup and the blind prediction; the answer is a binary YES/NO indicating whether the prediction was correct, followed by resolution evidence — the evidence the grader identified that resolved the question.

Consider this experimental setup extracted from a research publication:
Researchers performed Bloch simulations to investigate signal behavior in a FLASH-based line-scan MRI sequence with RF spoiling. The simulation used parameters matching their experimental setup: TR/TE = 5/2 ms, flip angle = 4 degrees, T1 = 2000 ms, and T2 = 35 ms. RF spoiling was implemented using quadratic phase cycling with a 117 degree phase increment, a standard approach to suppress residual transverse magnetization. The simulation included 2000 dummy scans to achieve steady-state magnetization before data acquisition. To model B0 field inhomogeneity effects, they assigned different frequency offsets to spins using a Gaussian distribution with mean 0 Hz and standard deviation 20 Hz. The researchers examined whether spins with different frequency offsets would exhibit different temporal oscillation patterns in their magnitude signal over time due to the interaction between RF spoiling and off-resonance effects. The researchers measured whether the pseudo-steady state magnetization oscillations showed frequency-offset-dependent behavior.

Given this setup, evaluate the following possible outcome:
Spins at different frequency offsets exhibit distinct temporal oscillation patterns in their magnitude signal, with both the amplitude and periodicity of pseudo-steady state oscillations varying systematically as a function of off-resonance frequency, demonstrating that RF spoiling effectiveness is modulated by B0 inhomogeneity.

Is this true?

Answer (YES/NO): NO